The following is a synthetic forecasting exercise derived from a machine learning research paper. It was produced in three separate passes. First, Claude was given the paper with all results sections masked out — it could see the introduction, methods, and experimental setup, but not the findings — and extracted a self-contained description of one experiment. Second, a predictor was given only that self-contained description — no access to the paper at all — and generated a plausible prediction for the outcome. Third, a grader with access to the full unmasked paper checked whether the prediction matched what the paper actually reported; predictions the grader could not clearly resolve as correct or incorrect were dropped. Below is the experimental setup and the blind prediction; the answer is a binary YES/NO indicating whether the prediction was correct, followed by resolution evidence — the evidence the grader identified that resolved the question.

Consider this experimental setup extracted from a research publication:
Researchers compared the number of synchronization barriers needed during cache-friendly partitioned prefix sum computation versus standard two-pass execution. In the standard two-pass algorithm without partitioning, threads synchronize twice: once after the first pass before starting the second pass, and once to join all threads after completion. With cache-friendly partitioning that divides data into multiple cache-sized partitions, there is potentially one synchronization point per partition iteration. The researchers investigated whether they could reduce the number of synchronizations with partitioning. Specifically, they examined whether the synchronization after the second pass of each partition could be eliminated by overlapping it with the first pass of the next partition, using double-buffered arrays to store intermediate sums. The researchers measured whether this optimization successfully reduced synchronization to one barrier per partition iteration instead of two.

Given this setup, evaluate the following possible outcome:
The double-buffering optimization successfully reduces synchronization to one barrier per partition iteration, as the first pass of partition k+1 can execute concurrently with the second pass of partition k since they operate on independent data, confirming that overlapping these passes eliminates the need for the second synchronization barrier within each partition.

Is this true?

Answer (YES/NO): YES